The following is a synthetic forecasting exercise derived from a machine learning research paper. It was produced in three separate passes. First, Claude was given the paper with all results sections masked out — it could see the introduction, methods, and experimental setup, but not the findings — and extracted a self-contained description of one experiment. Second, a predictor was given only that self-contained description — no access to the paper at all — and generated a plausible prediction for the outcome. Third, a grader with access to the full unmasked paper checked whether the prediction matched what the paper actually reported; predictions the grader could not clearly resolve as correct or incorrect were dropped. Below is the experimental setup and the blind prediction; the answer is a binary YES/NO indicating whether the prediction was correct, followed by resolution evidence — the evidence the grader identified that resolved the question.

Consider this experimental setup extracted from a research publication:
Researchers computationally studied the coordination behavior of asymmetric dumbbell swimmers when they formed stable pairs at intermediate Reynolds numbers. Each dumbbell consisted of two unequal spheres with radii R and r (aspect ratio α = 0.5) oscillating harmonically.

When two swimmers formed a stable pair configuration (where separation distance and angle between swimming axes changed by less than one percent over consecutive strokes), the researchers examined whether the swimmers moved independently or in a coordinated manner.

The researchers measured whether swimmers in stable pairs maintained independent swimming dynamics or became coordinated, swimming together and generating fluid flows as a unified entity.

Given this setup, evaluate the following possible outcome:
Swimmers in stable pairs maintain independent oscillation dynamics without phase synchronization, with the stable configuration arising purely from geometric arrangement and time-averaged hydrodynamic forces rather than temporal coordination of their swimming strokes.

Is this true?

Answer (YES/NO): NO